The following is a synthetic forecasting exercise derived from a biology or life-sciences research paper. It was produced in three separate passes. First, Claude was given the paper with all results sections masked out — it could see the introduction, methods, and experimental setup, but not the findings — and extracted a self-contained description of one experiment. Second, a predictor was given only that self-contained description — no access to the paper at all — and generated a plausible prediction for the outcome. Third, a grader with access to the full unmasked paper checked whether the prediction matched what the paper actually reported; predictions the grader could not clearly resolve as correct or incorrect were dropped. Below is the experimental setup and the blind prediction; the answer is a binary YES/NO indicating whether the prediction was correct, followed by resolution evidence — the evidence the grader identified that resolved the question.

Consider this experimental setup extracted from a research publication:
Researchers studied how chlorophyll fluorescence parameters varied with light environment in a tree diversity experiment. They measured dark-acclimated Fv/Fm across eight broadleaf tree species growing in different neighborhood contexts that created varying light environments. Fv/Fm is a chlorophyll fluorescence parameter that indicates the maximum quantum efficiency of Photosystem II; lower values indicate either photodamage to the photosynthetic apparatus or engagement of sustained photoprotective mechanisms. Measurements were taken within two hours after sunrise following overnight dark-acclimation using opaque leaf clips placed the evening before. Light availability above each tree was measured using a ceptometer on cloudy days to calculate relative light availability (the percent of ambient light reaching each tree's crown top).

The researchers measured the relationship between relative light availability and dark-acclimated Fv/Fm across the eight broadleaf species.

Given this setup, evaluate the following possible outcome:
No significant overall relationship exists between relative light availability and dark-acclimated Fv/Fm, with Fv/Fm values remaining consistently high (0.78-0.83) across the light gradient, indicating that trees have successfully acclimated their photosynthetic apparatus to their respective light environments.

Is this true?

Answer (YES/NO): NO